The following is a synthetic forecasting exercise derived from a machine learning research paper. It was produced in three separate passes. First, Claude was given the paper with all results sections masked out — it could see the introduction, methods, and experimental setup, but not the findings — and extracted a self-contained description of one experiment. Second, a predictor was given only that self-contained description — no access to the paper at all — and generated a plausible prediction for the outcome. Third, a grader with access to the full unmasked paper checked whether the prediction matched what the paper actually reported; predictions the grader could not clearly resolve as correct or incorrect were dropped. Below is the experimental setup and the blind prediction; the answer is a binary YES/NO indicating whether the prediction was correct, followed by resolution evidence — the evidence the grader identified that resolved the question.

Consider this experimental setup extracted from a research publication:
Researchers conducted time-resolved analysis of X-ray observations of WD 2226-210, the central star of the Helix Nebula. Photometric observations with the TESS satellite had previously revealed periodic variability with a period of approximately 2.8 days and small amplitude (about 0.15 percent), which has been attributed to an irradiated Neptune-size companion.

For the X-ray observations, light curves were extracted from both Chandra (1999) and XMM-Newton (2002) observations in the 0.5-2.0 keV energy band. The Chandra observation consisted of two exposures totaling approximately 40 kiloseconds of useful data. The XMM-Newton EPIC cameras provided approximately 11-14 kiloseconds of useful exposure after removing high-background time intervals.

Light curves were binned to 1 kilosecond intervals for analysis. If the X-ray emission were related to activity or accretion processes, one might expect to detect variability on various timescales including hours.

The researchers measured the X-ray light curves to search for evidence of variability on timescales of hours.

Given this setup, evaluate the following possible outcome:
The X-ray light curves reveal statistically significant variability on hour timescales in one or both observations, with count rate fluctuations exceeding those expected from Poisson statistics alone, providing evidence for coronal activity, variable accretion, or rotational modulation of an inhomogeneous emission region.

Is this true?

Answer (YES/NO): NO